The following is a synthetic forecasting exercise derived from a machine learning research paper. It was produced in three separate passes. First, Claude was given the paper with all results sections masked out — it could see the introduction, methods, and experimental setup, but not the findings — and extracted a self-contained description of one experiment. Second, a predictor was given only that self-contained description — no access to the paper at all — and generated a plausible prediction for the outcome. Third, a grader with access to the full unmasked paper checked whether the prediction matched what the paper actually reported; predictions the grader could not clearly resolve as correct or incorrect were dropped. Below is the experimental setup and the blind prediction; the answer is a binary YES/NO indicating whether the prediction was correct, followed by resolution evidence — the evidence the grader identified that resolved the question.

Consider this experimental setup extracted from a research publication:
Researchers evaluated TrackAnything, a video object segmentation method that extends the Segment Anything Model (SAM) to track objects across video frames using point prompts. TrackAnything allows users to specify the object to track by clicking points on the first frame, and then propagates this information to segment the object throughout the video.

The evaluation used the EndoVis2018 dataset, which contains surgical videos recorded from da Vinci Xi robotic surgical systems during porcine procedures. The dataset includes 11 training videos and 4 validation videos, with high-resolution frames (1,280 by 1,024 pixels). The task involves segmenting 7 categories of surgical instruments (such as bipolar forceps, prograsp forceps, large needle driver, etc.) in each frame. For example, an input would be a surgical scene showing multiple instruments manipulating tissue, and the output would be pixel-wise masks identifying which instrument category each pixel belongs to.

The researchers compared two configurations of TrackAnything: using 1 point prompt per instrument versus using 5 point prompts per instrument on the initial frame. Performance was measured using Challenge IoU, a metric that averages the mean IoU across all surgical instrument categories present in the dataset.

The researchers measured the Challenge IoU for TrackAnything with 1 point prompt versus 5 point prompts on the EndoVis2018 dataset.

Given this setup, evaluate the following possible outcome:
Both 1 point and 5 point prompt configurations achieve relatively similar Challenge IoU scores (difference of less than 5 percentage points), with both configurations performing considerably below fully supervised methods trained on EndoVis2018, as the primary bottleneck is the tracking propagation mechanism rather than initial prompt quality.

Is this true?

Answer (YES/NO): NO